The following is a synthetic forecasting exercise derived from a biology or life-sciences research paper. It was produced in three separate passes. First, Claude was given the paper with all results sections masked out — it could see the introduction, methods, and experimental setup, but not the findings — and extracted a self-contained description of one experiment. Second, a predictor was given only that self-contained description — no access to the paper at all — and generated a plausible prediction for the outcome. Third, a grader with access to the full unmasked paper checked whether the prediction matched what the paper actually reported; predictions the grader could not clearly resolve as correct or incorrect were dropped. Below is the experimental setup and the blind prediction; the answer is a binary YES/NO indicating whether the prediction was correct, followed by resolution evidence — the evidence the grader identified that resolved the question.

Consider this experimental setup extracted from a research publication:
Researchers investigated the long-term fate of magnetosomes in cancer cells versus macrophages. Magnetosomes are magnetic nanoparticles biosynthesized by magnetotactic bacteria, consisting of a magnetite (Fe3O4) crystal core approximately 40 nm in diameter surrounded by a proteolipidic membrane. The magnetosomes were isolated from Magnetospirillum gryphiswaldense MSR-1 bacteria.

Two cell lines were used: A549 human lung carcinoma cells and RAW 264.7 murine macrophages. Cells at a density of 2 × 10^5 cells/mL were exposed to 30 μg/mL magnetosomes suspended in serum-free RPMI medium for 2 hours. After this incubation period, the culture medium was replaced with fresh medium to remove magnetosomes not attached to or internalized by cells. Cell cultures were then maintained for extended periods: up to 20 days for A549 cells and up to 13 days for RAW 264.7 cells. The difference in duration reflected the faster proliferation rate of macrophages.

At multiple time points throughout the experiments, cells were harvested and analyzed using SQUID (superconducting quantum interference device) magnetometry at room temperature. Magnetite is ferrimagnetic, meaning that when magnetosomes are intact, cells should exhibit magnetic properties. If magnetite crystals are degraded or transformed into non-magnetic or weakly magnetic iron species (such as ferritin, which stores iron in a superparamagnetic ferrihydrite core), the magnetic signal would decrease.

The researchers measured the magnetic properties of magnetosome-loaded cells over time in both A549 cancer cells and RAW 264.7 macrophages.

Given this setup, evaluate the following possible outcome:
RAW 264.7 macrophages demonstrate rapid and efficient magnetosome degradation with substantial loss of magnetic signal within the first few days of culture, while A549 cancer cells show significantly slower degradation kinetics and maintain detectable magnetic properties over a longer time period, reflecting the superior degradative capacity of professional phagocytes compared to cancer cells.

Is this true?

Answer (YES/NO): YES